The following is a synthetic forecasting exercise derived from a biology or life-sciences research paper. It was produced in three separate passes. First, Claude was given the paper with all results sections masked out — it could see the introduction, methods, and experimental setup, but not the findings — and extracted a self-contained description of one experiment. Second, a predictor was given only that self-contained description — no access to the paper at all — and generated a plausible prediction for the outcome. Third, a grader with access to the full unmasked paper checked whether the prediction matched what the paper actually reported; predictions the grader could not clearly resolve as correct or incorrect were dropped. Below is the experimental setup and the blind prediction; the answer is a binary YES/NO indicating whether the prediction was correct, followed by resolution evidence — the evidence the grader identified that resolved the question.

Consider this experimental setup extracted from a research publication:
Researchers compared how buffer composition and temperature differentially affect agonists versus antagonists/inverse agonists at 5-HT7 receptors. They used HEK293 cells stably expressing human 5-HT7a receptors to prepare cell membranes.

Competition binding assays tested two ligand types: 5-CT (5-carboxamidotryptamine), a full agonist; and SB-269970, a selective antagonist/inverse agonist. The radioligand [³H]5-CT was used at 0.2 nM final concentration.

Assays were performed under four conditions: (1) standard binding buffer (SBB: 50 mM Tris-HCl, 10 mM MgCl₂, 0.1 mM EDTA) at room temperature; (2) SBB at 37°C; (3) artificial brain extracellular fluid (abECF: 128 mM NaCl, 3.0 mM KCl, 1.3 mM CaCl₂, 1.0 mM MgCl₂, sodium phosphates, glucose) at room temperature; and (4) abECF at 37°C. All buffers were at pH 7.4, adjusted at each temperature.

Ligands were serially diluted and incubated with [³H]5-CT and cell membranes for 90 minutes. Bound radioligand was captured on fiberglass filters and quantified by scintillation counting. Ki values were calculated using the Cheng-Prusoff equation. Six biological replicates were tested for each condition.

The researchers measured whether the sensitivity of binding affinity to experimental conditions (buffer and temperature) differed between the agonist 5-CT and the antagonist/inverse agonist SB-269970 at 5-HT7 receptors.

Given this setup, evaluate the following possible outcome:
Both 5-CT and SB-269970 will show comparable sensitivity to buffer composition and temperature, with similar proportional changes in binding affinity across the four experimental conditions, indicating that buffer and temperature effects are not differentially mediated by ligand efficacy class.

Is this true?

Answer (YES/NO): NO